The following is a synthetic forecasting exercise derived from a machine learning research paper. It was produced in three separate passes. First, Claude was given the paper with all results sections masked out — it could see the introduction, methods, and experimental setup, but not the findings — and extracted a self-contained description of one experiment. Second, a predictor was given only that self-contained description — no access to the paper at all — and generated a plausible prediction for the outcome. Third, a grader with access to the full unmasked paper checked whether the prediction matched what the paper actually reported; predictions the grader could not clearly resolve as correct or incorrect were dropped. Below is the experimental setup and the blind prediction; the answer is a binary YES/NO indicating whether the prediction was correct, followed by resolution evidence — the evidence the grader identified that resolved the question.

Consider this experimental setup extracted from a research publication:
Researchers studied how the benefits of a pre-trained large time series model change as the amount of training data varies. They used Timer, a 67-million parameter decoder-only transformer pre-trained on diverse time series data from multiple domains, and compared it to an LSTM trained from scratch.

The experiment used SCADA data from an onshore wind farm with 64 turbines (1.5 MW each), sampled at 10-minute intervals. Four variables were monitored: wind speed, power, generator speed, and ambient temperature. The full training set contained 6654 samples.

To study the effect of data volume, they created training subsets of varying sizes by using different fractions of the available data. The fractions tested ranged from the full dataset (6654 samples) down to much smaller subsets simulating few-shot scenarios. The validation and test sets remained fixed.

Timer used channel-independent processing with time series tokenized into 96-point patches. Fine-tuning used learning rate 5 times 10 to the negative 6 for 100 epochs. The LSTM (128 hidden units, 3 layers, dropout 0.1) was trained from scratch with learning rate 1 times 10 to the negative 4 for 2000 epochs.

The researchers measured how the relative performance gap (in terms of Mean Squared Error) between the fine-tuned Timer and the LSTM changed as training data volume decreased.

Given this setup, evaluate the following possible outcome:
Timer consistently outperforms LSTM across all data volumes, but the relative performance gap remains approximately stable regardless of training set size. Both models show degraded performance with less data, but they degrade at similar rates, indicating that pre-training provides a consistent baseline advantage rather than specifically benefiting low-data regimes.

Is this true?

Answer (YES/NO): NO